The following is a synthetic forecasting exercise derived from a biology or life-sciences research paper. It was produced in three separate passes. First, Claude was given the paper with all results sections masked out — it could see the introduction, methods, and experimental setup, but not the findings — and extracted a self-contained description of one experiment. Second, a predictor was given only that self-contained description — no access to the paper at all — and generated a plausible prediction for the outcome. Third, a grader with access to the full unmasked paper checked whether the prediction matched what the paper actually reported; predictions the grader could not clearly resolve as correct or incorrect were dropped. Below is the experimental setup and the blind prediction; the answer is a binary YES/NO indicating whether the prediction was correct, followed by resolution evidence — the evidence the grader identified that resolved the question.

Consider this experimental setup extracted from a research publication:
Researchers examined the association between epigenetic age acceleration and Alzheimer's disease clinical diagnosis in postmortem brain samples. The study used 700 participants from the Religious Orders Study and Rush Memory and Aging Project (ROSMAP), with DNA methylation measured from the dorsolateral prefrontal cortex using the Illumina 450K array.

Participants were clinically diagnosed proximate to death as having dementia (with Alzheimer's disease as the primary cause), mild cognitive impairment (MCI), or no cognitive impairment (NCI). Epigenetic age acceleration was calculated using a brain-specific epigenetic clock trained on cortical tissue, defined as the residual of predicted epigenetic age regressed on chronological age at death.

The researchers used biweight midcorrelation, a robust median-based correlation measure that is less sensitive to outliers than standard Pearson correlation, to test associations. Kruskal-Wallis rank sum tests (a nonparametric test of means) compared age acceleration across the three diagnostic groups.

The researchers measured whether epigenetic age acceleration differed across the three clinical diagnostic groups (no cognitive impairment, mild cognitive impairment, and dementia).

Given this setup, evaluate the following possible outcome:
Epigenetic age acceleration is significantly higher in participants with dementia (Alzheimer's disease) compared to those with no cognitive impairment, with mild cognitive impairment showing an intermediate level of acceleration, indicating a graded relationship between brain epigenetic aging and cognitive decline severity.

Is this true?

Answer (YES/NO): NO